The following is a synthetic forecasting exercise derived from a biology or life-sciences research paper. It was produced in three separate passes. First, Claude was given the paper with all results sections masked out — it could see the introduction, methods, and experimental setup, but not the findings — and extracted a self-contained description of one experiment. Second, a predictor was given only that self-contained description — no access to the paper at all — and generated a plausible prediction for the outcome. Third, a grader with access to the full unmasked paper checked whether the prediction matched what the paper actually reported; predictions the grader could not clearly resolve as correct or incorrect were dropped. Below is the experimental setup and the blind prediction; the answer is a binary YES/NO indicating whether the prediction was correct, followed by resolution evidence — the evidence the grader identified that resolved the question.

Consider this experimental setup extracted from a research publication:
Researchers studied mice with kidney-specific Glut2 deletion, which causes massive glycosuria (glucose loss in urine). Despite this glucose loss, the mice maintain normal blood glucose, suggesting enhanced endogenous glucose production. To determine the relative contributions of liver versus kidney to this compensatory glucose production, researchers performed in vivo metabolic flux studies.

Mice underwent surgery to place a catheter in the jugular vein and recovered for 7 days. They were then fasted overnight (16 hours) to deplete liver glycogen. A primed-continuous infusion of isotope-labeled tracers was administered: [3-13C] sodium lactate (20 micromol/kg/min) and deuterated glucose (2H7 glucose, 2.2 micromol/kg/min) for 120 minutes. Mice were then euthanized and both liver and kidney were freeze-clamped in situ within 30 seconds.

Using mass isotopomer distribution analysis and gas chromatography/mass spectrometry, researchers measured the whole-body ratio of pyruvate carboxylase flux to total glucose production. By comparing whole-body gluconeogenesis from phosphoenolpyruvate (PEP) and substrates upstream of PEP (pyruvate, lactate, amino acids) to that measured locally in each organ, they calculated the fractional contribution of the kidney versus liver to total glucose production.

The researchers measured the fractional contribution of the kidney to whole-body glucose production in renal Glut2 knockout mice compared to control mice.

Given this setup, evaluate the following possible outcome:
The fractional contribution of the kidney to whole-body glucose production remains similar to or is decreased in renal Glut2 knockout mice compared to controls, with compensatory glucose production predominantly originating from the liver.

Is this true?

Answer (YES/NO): NO